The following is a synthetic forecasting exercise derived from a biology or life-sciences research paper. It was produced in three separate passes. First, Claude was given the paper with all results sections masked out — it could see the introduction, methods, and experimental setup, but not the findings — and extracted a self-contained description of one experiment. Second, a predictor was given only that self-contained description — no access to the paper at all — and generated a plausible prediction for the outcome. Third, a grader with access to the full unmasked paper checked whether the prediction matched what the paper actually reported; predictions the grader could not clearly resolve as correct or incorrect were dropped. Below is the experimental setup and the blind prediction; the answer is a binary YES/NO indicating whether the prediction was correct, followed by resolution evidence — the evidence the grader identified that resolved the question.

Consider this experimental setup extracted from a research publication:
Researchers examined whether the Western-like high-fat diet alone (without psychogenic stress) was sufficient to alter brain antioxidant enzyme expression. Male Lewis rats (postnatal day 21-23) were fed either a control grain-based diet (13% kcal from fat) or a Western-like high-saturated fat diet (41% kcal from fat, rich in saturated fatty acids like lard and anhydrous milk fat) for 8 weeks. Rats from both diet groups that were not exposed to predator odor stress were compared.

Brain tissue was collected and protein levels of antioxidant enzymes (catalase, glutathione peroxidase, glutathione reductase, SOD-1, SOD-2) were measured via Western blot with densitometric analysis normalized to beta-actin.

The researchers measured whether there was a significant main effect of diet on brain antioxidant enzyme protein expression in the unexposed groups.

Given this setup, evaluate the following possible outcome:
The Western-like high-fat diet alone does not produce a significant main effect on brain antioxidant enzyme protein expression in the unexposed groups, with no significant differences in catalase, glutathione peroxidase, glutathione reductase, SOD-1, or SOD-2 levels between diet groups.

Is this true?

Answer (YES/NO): NO